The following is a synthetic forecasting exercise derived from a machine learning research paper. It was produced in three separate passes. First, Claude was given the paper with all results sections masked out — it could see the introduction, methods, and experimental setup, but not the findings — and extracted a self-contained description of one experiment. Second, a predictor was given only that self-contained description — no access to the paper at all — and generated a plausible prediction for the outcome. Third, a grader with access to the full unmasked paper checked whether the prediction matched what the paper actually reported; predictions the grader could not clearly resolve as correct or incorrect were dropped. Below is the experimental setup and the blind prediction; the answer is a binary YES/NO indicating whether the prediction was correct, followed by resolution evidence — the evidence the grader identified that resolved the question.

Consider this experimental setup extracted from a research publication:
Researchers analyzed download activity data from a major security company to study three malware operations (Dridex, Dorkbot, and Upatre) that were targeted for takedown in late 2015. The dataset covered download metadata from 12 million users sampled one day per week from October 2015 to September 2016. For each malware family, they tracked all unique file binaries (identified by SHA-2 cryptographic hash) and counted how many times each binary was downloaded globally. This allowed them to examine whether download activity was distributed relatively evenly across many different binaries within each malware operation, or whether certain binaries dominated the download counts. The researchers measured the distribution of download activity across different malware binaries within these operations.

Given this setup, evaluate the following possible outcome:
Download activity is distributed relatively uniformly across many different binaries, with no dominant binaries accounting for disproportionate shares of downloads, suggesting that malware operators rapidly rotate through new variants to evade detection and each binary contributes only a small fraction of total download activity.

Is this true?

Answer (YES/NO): NO